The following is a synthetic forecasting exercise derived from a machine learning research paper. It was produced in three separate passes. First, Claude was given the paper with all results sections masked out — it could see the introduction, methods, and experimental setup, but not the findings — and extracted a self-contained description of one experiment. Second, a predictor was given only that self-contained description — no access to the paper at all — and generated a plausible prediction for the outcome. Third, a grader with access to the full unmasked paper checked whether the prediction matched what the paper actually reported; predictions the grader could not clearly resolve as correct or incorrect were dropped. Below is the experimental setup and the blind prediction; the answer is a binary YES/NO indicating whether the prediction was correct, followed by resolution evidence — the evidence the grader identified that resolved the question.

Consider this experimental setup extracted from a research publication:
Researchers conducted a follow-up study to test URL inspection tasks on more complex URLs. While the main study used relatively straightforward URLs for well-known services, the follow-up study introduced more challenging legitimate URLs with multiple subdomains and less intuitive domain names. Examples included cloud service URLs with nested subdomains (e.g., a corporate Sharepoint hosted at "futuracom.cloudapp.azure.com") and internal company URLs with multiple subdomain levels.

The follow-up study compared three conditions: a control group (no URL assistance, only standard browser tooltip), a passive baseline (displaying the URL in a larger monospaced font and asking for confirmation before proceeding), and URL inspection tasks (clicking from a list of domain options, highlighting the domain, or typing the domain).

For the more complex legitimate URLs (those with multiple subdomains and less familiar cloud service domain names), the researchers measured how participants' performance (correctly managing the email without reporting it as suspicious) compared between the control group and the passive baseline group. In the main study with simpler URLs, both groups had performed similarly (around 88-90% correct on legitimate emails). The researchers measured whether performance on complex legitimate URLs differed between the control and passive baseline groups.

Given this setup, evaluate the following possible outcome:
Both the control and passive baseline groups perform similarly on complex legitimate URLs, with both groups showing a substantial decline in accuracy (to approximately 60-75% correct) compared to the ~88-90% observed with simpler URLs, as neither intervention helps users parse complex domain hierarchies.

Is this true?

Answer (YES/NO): NO